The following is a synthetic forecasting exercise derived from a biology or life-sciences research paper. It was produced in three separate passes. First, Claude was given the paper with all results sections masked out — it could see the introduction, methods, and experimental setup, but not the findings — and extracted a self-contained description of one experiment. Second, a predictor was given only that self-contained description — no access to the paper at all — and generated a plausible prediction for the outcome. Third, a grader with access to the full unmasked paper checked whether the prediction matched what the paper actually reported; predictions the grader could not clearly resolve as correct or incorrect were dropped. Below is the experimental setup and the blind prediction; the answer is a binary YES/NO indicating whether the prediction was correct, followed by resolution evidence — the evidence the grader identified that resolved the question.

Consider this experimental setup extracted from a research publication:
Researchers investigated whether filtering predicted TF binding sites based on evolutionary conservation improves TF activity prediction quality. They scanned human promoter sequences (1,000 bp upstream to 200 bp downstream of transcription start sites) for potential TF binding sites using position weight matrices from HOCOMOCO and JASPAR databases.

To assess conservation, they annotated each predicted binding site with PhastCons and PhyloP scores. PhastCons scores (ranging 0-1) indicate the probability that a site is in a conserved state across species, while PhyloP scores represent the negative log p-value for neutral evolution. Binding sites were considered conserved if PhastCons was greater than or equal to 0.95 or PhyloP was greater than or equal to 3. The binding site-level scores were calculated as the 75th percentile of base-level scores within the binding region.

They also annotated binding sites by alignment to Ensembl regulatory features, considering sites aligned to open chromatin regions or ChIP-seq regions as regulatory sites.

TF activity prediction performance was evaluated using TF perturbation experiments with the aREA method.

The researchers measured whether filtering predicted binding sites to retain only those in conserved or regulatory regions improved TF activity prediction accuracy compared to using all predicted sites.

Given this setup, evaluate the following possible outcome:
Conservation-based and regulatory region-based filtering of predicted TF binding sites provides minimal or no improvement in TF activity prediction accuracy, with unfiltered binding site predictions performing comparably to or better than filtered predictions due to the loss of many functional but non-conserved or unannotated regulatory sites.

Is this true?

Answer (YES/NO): NO